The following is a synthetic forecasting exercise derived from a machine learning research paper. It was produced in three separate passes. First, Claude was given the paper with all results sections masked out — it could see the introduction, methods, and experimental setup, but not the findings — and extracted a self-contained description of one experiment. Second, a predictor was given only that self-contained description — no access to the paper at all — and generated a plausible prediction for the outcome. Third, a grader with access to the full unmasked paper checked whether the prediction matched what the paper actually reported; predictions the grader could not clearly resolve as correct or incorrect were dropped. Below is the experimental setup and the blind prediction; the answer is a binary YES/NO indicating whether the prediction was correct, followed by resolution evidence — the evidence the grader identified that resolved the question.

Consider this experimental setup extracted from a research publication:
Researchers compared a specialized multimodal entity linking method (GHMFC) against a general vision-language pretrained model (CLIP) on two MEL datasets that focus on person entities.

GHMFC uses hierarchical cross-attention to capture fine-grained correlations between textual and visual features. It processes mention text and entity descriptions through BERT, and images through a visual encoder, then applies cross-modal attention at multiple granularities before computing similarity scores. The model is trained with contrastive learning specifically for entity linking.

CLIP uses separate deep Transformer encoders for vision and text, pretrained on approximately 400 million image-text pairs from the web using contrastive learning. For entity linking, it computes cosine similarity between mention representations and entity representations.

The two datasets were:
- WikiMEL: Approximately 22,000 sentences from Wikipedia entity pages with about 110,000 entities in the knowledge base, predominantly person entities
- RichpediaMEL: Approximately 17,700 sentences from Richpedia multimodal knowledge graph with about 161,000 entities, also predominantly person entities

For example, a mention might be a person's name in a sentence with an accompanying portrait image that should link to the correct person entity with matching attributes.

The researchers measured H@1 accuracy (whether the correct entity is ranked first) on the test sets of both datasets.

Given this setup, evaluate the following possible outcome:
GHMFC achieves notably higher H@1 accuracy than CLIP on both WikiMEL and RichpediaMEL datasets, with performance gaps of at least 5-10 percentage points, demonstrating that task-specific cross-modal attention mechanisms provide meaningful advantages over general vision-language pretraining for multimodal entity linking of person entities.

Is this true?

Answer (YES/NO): NO